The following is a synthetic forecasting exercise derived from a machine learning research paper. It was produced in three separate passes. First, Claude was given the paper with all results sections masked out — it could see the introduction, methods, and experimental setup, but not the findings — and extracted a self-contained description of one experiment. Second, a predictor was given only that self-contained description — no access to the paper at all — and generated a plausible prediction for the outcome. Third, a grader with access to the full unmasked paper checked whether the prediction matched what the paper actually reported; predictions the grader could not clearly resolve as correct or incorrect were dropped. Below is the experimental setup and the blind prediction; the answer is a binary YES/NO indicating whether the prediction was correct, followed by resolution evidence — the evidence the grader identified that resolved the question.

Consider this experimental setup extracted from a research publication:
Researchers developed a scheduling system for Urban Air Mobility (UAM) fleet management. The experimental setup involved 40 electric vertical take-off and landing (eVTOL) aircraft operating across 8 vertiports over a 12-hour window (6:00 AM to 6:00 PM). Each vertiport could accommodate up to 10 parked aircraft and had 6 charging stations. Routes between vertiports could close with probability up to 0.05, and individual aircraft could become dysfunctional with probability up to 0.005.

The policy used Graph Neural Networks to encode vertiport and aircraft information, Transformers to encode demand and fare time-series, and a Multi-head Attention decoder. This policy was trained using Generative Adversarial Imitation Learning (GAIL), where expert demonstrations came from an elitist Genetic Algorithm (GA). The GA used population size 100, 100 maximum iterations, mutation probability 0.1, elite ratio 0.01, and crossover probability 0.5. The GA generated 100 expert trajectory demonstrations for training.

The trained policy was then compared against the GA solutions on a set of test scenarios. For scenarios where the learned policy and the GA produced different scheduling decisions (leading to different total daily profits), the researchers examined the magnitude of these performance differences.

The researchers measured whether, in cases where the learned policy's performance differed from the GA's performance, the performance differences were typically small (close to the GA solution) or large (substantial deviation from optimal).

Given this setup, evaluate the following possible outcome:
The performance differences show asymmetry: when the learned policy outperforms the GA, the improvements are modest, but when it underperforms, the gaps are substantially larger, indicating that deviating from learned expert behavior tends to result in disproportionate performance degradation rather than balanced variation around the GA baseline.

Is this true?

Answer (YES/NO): NO